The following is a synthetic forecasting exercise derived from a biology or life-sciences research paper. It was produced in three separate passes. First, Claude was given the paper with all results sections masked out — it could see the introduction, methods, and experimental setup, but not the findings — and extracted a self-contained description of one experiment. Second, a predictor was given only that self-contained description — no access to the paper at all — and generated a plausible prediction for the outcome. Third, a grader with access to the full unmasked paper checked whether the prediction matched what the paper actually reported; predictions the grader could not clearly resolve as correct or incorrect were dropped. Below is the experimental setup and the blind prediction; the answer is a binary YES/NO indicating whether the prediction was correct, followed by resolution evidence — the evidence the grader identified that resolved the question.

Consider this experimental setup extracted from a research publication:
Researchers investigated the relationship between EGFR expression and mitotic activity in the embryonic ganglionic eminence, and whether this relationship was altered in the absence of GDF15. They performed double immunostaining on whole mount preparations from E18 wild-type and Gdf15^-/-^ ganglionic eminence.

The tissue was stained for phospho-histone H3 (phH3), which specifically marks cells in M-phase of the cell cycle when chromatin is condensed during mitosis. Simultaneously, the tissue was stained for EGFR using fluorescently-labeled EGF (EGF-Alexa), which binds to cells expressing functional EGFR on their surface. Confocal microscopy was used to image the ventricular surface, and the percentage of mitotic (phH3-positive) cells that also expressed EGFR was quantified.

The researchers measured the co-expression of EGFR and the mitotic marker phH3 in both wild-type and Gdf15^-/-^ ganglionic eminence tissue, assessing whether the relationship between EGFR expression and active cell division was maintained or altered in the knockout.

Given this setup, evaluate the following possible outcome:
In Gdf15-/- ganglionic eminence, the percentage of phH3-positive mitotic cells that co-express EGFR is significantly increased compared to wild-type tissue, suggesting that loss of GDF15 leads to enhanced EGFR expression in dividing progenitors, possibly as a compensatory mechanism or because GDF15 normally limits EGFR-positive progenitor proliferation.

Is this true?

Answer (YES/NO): NO